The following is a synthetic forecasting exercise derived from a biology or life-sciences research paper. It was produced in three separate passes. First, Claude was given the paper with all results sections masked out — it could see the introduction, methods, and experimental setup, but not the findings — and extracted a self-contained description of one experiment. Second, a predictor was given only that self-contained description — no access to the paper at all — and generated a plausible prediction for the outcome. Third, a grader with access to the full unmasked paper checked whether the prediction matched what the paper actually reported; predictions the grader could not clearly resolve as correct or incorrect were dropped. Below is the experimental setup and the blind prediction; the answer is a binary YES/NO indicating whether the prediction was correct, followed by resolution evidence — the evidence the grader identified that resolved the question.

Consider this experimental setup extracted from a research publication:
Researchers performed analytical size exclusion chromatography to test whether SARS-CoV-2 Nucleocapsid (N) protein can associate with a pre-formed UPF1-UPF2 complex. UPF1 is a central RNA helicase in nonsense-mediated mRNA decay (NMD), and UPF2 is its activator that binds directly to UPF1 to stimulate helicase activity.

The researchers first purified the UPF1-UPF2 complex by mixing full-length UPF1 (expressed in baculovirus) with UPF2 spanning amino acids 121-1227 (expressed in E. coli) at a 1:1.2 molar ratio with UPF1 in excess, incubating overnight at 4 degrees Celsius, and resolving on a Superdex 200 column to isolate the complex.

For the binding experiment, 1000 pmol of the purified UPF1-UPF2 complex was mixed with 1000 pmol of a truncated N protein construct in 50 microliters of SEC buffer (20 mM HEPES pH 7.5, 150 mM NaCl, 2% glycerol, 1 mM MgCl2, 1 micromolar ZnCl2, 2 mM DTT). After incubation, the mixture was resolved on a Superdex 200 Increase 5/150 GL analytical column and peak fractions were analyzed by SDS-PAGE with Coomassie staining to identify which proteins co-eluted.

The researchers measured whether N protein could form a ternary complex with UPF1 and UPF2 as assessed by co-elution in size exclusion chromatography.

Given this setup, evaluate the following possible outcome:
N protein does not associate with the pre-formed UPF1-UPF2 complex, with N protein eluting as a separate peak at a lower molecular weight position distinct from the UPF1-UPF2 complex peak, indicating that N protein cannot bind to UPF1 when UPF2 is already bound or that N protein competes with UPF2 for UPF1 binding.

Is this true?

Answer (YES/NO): NO